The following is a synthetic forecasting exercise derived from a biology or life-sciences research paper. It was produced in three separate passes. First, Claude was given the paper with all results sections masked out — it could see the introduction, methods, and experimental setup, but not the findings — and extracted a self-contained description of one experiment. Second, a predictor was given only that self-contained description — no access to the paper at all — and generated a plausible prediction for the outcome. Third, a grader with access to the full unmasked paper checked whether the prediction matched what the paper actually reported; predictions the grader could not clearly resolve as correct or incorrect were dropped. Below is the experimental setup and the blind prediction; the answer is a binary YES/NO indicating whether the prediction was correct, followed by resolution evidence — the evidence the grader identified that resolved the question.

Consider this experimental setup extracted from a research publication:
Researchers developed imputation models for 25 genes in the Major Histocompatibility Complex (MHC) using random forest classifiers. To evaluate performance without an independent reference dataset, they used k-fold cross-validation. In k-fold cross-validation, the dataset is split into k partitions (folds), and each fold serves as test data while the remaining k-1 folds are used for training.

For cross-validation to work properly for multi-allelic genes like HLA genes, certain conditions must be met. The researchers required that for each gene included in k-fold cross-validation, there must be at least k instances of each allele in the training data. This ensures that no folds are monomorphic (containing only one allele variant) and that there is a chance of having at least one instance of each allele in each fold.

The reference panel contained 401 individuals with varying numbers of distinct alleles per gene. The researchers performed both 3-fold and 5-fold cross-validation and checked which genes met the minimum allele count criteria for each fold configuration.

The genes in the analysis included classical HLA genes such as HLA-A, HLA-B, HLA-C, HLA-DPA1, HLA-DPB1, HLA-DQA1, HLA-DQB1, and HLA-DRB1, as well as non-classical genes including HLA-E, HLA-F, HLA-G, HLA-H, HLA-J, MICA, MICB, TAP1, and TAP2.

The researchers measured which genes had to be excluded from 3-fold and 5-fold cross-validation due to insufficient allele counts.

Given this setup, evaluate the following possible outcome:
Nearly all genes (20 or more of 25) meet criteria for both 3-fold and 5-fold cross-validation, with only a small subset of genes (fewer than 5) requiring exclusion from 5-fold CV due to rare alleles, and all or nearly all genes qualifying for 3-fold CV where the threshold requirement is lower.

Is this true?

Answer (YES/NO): YES